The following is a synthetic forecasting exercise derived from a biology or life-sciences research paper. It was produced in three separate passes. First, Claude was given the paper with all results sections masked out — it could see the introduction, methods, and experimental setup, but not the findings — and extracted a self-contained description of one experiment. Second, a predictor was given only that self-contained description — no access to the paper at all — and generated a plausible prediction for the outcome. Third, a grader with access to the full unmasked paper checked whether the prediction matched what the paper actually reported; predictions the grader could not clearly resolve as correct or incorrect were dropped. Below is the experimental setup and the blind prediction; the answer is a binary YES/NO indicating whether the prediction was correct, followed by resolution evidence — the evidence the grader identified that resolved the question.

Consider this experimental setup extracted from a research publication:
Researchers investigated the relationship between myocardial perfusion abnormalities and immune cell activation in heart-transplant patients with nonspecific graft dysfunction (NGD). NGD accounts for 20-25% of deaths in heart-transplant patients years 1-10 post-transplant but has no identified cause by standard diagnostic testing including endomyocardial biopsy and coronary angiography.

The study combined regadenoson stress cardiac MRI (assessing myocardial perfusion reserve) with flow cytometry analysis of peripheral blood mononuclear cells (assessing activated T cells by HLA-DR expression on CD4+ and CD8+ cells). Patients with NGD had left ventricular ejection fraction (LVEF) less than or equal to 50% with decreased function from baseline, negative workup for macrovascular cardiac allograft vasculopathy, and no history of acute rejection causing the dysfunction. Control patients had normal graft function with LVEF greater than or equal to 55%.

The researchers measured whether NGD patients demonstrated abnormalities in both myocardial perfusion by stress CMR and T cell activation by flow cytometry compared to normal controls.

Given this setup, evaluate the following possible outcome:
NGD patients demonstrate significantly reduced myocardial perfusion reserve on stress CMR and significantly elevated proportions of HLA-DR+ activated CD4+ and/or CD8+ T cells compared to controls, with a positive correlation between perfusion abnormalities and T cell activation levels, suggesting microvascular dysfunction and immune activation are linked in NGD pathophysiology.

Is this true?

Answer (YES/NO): NO